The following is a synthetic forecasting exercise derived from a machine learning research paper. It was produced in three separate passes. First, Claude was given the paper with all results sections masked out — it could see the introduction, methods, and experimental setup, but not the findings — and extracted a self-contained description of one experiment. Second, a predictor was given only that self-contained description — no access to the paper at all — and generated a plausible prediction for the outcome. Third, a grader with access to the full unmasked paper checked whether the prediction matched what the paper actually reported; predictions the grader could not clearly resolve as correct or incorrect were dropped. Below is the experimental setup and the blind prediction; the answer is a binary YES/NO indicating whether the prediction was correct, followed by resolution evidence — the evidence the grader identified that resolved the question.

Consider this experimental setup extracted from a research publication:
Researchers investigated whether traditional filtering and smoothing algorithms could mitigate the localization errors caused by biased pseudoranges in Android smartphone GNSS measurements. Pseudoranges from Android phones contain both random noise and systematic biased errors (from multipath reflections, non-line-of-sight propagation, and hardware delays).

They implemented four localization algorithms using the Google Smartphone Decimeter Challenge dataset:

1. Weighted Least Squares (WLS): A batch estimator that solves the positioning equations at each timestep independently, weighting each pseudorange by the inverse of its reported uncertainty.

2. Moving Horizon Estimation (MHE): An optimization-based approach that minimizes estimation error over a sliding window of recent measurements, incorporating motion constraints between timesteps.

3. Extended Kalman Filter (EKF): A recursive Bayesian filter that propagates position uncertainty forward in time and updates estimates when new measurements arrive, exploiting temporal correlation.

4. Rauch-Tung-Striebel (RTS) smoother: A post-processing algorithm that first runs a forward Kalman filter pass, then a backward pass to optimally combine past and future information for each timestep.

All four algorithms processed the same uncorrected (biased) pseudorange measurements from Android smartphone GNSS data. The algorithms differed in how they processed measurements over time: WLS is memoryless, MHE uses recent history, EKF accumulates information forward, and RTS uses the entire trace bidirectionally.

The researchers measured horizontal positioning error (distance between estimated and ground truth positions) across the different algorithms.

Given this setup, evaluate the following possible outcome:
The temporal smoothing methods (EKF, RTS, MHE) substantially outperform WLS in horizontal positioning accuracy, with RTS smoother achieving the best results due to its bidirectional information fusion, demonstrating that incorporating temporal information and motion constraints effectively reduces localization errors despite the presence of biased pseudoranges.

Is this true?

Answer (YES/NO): NO